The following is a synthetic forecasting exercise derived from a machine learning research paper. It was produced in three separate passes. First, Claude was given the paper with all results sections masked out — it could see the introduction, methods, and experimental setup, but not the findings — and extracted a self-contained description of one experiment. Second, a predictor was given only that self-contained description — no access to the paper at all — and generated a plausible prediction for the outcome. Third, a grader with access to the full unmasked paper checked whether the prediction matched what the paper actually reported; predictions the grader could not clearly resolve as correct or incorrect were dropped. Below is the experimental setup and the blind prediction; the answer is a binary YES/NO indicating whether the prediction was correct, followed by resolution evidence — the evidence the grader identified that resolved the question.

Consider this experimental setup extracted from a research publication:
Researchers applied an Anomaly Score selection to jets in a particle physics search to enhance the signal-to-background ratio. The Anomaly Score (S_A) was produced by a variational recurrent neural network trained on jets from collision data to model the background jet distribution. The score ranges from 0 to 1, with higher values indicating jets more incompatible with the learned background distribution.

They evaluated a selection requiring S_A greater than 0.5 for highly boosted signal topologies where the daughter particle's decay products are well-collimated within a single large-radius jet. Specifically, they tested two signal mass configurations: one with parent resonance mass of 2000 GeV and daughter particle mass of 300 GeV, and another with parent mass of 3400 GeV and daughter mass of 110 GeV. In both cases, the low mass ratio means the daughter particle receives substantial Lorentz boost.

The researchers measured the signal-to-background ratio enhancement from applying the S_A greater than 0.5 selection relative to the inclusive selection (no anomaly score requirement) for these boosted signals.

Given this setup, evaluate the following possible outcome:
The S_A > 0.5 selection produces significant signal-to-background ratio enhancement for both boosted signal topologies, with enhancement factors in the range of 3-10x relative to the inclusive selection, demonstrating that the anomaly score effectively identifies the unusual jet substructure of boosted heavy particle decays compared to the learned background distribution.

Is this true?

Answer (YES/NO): NO